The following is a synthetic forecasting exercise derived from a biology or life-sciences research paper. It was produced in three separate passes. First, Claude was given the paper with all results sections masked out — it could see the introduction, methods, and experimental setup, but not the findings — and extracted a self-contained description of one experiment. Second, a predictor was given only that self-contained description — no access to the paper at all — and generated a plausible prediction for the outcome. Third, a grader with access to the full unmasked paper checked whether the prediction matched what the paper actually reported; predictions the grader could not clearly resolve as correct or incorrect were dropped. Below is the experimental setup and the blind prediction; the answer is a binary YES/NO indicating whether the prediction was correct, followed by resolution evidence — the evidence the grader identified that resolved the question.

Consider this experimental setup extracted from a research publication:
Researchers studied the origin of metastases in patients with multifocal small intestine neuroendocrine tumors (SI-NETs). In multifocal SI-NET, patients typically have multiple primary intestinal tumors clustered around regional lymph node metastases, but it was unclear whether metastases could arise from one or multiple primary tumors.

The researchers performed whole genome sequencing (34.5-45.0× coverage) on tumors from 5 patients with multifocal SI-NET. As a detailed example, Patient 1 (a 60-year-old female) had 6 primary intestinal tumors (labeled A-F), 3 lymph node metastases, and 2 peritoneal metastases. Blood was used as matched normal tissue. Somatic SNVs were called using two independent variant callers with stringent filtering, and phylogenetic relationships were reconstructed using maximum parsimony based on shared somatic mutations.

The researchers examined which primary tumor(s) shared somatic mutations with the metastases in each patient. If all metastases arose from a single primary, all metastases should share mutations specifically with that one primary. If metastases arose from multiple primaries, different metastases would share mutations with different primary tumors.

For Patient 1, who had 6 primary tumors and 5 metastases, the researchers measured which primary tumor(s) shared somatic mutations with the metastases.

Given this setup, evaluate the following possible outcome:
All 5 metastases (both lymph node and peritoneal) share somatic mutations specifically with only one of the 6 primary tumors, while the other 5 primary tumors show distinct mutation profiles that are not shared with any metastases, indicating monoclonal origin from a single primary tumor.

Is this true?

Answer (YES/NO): YES